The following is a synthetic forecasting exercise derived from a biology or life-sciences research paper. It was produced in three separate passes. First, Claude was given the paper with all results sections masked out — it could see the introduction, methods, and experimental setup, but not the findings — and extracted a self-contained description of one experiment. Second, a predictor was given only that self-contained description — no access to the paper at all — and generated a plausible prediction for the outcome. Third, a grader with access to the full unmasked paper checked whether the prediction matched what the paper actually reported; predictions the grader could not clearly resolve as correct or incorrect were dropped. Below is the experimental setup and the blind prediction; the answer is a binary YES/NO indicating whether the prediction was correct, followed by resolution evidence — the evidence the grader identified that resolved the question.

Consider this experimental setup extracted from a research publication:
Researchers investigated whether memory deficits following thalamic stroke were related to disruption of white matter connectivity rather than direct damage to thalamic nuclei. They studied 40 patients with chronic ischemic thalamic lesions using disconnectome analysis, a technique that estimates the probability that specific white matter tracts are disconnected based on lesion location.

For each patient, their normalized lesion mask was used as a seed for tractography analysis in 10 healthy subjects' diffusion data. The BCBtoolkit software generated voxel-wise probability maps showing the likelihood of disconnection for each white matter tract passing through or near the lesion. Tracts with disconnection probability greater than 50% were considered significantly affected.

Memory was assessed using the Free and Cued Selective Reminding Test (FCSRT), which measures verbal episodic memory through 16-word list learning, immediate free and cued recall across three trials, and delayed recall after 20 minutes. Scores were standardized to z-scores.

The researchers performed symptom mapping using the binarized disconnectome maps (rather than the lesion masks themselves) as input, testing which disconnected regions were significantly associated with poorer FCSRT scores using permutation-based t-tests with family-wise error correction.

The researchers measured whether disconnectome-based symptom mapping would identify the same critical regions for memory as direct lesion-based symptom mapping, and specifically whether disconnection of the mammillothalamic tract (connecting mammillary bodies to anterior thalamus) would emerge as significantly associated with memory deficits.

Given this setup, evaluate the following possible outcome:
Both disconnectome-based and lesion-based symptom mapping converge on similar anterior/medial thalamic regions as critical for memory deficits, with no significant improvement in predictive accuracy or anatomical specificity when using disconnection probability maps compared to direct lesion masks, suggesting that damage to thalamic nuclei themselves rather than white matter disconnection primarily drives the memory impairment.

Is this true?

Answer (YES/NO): NO